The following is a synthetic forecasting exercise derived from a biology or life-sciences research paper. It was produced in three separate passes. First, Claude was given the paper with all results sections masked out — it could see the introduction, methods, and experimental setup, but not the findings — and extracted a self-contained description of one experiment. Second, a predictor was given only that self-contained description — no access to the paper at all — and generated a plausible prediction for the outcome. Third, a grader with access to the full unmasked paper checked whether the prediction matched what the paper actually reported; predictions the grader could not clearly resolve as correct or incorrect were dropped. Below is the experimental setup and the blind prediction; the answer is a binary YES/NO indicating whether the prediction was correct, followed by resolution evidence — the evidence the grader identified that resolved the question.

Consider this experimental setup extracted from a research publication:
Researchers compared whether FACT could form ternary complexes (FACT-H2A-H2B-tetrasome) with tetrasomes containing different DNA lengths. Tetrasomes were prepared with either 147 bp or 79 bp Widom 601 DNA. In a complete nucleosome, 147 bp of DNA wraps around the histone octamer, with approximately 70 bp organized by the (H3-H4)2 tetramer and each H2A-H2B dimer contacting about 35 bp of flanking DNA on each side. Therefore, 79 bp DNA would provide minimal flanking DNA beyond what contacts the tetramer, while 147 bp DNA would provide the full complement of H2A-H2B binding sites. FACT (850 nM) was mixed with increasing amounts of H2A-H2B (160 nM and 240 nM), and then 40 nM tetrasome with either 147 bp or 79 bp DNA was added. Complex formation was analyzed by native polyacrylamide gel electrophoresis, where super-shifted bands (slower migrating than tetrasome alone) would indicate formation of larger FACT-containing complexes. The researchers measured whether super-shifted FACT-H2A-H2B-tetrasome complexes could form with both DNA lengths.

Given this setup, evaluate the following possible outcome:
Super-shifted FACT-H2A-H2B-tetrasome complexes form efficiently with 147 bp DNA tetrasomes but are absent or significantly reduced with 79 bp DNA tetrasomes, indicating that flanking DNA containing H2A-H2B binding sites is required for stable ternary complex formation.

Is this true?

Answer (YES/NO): NO